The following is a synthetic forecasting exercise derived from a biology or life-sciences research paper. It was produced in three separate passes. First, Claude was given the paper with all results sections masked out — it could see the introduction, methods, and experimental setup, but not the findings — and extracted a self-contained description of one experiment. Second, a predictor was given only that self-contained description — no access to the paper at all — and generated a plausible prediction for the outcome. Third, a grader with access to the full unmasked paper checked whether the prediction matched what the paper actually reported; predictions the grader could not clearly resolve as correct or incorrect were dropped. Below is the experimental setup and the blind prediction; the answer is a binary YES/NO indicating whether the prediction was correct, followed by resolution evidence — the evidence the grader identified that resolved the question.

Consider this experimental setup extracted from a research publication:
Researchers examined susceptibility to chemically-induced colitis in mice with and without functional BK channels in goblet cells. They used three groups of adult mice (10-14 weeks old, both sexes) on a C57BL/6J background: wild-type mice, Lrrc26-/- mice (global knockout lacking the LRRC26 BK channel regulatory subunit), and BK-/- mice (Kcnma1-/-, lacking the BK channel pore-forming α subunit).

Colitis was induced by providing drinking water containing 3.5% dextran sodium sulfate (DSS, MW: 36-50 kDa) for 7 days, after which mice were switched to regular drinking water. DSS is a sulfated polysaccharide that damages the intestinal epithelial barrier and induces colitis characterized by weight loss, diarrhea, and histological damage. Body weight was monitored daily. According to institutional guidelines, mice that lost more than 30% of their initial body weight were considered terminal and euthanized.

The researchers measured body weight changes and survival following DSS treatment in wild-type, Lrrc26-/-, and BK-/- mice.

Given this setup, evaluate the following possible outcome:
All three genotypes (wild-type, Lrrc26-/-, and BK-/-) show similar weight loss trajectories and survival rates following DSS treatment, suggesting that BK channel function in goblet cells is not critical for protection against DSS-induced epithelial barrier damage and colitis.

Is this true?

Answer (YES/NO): NO